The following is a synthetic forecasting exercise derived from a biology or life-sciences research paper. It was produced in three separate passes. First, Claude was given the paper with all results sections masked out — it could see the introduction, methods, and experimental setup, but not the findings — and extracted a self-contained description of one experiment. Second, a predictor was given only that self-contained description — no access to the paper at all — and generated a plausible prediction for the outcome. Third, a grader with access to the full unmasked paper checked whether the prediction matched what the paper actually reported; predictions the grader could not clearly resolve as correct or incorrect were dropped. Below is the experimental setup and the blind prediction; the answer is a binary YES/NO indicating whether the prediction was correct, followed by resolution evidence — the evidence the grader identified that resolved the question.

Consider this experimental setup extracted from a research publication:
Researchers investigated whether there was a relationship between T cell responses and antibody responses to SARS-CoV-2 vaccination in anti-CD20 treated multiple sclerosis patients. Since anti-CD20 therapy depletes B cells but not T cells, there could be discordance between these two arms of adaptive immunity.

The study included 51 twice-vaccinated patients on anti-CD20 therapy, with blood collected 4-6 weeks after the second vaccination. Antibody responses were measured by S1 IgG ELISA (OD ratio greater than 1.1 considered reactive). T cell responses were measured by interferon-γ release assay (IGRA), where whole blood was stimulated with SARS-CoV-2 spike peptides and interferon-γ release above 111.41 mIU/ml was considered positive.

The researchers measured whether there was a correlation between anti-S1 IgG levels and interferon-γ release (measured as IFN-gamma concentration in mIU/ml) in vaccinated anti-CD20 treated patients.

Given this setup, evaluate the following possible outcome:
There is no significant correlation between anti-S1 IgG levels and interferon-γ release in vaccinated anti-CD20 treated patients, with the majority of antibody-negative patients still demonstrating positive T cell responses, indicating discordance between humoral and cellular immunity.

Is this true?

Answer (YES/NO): YES